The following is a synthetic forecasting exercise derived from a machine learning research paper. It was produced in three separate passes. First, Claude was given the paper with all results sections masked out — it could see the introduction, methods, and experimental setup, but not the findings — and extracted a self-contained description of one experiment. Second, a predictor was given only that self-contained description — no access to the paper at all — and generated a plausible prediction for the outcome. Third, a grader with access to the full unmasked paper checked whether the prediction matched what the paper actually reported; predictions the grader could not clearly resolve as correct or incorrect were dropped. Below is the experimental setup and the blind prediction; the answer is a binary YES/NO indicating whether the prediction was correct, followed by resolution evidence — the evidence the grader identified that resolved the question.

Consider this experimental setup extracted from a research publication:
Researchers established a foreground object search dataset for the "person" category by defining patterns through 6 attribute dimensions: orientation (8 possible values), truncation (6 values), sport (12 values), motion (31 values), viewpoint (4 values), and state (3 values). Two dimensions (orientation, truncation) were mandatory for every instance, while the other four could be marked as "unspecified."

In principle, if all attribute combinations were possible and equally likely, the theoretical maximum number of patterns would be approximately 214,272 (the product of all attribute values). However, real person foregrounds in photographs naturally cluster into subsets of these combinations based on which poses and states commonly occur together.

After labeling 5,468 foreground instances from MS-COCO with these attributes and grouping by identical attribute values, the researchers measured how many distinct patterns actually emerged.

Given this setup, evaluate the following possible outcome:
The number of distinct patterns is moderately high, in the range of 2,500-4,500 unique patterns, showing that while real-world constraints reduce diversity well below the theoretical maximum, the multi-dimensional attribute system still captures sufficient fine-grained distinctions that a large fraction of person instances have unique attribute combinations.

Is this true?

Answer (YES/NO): NO